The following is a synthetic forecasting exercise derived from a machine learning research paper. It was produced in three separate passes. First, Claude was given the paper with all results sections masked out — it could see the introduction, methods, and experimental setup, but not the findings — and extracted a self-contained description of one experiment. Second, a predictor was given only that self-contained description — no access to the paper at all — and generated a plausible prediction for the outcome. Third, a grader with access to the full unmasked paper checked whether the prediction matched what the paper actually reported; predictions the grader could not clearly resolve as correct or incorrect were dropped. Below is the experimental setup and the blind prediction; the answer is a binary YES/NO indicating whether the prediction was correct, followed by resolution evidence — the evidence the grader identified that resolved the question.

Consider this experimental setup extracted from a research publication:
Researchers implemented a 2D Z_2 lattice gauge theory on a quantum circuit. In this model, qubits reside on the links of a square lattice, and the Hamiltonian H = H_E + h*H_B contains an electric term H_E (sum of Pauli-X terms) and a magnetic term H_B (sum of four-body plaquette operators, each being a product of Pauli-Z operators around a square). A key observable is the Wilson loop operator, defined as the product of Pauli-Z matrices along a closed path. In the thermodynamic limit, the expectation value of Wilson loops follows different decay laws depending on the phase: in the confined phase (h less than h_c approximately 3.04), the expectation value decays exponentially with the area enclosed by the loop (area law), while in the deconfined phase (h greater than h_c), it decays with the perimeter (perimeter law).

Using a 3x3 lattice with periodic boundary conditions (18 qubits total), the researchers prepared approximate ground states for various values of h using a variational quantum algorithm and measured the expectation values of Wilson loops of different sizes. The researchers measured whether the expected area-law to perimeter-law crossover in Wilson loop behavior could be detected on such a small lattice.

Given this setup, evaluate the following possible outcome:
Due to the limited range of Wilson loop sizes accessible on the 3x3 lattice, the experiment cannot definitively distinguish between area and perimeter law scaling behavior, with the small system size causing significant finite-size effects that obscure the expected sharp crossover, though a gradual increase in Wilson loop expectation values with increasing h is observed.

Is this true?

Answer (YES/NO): NO